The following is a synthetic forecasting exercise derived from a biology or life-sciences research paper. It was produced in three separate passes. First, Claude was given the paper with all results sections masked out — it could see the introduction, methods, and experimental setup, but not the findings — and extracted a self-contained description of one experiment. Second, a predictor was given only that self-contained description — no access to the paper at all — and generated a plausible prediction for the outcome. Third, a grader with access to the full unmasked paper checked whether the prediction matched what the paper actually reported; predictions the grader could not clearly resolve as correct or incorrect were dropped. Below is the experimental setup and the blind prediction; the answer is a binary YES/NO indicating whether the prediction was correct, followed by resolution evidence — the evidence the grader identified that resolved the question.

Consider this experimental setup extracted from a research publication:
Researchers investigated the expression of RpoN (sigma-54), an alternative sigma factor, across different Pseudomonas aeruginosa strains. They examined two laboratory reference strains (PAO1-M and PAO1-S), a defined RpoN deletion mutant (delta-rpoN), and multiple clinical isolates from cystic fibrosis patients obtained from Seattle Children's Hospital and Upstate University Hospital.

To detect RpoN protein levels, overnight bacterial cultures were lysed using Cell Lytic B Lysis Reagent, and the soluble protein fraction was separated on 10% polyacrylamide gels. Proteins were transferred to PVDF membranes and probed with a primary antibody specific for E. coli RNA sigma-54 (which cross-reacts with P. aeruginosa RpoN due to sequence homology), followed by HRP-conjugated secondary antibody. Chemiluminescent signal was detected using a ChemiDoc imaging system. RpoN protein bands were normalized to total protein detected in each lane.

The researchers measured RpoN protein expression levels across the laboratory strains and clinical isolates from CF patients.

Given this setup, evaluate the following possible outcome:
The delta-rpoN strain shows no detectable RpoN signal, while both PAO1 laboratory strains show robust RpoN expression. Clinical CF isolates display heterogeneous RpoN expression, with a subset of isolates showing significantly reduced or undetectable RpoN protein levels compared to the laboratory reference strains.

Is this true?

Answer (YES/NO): NO